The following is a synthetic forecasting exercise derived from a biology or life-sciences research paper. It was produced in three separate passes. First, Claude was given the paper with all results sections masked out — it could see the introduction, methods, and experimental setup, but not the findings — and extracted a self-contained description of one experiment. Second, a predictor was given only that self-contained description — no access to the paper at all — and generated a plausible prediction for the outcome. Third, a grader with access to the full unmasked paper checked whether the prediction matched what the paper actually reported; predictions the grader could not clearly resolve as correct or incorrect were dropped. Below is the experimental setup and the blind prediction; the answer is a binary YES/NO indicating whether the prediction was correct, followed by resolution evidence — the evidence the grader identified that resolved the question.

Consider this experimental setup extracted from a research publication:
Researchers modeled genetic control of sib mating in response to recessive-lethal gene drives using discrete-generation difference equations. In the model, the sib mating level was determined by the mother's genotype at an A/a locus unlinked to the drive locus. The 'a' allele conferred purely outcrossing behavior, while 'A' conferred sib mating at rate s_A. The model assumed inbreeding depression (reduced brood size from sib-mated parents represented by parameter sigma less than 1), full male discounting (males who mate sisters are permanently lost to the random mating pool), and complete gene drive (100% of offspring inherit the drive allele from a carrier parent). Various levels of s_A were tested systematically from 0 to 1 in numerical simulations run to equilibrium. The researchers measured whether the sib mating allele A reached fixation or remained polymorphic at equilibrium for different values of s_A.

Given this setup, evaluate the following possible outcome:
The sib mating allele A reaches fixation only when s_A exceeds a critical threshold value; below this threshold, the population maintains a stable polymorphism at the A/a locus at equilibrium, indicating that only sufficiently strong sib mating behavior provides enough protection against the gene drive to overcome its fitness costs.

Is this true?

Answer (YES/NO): NO